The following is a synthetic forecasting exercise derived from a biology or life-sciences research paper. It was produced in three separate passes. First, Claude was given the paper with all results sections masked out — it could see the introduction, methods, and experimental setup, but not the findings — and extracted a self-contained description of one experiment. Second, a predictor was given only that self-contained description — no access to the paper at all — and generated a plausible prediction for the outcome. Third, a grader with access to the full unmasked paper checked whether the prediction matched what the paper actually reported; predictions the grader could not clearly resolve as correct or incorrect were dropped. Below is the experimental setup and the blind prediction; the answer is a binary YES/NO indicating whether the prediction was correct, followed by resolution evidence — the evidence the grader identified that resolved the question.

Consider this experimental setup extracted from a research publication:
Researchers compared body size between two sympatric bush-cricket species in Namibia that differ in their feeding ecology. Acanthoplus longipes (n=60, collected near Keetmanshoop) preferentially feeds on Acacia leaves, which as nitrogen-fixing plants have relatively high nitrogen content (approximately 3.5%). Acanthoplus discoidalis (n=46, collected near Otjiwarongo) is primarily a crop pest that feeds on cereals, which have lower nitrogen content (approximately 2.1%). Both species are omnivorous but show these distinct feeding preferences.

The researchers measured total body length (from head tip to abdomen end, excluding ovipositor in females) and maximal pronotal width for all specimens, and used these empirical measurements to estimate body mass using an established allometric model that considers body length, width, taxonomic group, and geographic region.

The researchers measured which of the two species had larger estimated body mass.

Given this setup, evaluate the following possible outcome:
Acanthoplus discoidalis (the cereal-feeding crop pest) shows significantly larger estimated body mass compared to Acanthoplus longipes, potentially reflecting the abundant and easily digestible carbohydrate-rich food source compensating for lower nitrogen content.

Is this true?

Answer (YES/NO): NO